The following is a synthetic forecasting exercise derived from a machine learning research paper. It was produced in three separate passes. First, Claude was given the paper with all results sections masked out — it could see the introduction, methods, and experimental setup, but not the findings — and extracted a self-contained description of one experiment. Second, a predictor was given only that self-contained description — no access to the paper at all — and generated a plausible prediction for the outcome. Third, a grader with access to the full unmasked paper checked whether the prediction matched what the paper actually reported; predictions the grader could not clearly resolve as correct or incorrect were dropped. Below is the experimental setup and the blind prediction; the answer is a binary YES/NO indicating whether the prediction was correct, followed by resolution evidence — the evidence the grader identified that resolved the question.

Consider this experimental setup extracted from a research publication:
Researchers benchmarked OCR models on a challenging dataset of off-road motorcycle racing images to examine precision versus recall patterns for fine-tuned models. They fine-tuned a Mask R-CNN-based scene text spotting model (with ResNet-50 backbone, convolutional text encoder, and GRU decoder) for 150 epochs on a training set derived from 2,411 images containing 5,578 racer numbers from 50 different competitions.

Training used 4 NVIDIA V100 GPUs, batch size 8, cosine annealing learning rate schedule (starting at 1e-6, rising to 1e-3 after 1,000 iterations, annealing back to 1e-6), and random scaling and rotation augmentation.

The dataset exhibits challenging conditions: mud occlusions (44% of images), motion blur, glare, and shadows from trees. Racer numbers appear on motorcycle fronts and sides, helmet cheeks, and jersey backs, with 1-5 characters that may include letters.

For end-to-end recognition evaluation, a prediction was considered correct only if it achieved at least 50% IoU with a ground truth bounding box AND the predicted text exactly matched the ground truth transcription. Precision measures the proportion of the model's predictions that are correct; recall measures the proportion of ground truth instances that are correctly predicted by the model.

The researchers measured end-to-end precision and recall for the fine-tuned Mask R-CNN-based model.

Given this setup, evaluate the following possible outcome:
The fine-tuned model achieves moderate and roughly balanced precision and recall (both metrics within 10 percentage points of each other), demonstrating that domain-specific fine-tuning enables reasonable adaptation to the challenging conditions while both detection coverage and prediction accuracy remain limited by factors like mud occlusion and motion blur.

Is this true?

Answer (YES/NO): NO